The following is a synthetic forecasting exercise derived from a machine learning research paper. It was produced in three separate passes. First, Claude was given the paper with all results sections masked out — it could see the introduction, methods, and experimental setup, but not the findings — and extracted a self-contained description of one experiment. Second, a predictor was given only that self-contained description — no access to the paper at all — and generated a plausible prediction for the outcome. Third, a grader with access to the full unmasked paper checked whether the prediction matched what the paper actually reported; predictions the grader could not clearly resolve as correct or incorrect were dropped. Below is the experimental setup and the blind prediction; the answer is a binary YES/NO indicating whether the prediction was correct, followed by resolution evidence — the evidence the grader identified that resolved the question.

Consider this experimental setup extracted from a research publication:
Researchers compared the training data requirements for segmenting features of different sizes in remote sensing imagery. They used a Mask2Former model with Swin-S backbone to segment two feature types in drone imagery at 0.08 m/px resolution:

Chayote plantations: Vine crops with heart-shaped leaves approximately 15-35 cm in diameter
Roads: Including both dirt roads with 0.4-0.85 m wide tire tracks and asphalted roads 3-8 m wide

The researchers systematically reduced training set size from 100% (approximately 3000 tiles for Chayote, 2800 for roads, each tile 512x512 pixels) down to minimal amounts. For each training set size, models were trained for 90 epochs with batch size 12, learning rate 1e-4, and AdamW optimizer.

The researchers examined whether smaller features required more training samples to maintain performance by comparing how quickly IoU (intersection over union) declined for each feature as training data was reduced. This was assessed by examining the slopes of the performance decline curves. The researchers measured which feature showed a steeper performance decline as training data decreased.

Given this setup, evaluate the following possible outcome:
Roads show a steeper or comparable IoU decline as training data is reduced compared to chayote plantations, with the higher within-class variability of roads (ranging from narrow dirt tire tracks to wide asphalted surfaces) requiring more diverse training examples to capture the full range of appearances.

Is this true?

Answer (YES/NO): NO